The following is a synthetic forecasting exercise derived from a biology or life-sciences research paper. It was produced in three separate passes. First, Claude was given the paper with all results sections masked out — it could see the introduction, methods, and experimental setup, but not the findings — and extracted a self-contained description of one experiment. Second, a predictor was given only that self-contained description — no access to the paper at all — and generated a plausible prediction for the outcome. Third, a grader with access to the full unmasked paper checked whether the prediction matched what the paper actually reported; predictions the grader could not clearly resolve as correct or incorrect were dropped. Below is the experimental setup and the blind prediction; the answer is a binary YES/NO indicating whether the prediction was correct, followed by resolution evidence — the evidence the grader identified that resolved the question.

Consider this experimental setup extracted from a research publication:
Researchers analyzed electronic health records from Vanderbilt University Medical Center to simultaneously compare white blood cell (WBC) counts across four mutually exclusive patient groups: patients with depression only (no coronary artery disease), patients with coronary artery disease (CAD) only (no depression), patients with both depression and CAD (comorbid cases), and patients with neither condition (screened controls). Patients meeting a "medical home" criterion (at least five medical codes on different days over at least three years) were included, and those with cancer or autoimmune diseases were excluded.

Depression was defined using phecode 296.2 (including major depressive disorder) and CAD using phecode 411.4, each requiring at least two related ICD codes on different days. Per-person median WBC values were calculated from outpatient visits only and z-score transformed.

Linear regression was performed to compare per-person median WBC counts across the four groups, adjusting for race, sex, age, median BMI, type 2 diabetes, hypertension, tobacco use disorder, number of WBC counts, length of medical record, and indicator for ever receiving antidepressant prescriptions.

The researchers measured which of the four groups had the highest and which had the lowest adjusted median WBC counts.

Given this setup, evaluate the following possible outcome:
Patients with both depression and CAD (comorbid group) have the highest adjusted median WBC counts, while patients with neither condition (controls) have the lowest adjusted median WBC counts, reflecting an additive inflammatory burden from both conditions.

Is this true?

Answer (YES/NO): NO